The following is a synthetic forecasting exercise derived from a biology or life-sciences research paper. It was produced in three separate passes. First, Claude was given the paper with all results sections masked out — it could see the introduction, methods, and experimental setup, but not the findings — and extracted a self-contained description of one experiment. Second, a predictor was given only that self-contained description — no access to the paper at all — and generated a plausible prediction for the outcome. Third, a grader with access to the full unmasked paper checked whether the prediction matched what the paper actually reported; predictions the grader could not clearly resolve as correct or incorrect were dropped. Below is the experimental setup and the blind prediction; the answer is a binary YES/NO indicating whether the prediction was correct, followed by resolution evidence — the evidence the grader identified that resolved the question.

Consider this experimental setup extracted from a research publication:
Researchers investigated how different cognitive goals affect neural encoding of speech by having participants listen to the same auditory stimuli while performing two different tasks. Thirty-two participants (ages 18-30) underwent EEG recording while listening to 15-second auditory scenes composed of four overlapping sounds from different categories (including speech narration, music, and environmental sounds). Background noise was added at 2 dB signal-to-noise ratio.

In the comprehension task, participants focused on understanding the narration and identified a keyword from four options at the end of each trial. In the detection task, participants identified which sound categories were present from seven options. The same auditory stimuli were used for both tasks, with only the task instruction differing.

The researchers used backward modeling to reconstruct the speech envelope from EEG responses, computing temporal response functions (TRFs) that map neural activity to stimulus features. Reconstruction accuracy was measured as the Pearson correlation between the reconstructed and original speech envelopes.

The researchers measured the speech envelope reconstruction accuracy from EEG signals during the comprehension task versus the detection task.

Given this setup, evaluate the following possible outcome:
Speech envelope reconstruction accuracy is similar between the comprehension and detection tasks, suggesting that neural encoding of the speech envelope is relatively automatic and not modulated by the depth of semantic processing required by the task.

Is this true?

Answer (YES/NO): NO